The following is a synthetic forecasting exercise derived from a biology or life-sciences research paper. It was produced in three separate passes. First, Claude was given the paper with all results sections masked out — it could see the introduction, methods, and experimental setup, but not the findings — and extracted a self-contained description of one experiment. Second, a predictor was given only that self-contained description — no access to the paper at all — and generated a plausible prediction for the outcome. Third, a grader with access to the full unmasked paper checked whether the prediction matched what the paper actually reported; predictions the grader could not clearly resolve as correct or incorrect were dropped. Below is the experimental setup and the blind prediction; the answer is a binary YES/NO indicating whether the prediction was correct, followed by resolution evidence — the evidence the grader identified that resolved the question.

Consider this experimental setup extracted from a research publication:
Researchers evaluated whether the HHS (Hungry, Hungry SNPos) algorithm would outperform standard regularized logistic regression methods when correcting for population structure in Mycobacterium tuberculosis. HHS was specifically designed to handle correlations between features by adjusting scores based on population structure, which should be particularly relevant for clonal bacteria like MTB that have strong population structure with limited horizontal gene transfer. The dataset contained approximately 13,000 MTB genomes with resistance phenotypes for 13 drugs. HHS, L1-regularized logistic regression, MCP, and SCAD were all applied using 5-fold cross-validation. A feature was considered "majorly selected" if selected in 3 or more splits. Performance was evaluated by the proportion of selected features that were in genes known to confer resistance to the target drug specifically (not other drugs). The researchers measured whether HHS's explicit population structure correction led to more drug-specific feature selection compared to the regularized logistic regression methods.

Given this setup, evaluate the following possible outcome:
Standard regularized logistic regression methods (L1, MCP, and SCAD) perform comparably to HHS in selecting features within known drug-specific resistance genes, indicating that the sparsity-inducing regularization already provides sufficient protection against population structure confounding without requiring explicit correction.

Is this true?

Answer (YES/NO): NO